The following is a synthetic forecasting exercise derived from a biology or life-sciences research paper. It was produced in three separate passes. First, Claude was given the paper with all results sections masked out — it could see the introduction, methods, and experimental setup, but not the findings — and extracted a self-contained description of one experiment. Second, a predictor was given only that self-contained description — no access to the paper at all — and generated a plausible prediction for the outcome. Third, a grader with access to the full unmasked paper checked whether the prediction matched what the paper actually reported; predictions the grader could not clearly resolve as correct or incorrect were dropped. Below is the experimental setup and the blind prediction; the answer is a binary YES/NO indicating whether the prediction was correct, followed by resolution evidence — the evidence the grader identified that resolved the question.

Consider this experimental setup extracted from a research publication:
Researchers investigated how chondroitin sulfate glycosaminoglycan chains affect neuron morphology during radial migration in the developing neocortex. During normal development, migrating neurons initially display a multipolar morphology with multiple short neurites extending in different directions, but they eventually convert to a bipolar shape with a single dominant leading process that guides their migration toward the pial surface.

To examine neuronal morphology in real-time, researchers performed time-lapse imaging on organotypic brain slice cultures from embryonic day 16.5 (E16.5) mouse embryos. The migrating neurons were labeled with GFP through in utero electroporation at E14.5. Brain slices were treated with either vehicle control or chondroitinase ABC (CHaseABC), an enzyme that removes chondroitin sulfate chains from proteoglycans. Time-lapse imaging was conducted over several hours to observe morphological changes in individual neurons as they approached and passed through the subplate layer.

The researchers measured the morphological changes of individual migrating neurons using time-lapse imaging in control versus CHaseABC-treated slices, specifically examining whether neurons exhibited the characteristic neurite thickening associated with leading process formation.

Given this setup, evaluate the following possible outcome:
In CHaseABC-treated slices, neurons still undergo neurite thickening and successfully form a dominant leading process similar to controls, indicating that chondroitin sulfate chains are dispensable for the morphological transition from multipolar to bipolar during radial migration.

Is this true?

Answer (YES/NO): NO